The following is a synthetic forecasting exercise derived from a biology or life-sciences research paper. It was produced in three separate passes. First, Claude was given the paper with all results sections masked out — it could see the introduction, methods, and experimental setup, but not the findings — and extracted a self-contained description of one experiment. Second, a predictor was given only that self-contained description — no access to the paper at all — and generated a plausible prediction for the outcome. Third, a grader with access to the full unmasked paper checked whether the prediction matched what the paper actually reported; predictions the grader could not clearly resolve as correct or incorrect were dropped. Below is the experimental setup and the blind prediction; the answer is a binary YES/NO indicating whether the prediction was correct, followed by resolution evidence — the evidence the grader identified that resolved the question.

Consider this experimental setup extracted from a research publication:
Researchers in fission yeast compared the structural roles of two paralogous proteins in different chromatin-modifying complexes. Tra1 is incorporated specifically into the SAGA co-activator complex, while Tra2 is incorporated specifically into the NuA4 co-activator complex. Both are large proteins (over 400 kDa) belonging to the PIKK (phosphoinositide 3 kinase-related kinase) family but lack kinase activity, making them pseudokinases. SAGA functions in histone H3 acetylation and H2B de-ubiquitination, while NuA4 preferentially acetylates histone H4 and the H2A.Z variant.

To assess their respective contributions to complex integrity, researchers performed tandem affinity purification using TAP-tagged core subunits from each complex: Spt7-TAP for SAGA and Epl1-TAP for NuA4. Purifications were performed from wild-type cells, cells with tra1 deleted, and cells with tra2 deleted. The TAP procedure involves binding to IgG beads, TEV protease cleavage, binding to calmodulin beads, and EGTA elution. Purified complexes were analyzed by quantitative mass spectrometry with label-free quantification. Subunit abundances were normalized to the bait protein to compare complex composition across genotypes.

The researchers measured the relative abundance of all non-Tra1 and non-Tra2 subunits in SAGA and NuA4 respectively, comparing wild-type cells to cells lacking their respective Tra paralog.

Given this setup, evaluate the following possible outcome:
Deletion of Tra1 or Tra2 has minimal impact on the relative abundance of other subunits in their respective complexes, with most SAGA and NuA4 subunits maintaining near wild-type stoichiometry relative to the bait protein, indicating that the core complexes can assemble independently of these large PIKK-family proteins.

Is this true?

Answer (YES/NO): NO